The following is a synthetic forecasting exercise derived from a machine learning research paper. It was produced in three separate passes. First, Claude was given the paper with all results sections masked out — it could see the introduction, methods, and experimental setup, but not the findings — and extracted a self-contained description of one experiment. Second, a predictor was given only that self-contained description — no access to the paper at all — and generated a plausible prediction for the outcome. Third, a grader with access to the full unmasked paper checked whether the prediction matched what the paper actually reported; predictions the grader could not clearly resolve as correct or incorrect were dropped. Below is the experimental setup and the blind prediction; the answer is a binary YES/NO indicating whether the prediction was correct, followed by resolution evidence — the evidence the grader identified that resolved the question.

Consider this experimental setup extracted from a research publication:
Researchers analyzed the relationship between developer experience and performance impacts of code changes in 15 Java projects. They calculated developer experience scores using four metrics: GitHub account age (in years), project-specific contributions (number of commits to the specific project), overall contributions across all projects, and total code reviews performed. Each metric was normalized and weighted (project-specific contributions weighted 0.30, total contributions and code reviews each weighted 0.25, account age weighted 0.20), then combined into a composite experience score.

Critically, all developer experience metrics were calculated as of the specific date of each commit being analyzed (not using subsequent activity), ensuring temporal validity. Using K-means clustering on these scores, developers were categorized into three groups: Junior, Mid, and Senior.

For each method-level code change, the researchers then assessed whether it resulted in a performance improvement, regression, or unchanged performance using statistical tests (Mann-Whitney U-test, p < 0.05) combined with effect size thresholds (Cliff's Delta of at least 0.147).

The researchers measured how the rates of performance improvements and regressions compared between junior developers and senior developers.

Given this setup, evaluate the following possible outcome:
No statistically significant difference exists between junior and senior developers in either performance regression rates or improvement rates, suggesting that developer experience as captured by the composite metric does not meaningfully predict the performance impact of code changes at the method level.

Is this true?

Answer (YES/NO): NO